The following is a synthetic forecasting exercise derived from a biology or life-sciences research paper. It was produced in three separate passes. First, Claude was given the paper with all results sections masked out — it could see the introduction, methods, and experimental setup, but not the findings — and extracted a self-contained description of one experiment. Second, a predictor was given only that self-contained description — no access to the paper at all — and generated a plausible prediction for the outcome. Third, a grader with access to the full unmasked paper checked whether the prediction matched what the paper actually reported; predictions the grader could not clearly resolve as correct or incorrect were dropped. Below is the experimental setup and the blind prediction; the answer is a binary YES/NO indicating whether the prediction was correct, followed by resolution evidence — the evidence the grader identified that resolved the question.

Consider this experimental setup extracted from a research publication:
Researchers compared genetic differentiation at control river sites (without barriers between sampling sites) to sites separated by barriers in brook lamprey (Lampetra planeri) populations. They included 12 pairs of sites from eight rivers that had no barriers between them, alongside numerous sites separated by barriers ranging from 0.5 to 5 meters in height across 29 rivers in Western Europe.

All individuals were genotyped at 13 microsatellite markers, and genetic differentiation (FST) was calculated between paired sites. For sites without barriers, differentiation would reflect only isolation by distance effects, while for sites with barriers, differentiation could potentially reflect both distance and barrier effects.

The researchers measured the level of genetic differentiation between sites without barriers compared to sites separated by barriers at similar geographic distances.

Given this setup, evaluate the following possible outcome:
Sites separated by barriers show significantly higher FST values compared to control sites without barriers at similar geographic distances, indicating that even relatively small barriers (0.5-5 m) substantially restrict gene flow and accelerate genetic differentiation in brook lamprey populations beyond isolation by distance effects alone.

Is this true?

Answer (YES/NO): NO